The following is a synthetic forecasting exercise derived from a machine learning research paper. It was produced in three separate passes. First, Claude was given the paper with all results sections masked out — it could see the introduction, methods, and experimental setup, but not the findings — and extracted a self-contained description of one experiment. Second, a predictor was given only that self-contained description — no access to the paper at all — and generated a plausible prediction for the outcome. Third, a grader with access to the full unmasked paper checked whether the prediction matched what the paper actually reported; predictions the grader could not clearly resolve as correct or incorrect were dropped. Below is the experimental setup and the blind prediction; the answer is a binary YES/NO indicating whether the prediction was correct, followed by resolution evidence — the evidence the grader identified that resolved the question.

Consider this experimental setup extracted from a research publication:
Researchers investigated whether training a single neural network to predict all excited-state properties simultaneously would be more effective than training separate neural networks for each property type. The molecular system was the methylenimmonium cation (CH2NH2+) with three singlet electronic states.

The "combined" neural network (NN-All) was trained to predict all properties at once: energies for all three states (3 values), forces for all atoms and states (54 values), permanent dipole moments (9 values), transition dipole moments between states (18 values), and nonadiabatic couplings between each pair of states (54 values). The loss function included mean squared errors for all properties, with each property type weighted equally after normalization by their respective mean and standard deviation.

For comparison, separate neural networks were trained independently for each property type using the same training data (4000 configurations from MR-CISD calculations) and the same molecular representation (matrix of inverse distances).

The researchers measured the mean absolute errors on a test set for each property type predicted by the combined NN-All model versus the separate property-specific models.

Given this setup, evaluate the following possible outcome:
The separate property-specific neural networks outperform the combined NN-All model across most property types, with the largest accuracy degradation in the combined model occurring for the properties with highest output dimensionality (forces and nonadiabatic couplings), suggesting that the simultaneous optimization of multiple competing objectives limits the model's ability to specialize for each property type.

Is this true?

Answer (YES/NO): NO